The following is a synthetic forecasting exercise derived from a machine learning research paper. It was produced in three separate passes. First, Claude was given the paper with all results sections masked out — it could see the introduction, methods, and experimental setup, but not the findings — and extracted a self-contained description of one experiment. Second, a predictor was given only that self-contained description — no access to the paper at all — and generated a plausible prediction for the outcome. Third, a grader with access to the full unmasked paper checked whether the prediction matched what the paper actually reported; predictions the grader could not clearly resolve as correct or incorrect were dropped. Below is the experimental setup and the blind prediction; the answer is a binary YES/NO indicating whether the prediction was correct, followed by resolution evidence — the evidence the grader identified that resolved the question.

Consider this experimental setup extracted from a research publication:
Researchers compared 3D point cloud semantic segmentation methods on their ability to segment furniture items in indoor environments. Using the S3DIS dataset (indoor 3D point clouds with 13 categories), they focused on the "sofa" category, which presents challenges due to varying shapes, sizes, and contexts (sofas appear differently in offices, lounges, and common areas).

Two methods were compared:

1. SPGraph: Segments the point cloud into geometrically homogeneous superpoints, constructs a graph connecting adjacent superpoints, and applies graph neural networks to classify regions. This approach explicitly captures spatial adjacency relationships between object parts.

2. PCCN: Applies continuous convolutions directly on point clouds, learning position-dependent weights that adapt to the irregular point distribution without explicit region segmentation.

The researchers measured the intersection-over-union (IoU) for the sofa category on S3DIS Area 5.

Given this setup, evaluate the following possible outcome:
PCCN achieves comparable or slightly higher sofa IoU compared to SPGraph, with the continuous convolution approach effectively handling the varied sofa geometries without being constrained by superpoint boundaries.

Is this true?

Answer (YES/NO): NO